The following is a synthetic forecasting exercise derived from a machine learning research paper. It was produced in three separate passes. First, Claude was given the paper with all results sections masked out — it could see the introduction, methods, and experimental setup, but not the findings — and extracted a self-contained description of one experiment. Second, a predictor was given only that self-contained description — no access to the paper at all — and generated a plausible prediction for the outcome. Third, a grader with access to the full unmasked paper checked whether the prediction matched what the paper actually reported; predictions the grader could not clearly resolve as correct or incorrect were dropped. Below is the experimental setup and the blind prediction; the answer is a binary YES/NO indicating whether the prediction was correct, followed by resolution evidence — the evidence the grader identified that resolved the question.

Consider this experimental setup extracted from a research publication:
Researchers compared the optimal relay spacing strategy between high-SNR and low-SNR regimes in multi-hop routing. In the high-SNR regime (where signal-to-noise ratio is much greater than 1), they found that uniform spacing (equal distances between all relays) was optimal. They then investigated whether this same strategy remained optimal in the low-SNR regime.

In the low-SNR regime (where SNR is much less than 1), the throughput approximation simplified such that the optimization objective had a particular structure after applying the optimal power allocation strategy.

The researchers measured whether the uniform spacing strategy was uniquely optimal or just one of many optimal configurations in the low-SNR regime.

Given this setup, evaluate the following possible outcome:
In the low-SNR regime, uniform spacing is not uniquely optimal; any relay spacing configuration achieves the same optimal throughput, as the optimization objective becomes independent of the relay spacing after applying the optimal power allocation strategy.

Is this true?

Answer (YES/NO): YES